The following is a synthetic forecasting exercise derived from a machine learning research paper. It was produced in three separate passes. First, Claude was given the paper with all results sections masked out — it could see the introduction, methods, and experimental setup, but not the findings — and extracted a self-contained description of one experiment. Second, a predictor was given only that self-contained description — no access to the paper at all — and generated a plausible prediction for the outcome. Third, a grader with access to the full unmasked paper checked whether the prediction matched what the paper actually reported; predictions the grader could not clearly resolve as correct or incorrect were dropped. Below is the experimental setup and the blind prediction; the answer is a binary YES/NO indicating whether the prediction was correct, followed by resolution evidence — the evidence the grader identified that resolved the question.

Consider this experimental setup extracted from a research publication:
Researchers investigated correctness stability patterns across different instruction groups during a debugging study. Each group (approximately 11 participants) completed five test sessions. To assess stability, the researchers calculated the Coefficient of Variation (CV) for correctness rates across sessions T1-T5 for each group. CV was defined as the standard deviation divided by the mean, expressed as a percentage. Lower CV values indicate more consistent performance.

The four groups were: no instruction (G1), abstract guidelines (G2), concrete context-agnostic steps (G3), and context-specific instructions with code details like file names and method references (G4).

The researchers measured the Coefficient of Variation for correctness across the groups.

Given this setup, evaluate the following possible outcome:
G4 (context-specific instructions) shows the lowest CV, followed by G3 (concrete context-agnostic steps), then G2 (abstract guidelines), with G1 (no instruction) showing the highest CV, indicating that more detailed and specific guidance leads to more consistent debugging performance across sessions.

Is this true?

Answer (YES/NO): NO